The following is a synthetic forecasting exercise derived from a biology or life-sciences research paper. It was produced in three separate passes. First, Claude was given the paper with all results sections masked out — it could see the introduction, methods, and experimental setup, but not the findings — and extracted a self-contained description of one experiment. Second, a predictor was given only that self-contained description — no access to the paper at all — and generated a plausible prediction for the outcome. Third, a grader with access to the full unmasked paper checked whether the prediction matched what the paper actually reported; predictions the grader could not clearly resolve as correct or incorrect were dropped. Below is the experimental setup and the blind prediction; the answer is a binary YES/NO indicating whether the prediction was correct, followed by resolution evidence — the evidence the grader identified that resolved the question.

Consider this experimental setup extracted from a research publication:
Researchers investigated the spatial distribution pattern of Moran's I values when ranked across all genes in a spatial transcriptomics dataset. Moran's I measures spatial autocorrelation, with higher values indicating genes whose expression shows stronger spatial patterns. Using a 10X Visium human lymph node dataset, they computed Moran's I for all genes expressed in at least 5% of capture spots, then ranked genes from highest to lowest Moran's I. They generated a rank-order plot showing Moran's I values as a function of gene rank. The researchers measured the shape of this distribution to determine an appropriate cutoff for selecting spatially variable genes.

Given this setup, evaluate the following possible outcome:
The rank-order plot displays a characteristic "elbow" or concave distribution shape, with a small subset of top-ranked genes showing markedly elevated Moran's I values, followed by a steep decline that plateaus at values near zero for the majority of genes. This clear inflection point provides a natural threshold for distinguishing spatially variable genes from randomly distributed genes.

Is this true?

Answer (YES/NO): YES